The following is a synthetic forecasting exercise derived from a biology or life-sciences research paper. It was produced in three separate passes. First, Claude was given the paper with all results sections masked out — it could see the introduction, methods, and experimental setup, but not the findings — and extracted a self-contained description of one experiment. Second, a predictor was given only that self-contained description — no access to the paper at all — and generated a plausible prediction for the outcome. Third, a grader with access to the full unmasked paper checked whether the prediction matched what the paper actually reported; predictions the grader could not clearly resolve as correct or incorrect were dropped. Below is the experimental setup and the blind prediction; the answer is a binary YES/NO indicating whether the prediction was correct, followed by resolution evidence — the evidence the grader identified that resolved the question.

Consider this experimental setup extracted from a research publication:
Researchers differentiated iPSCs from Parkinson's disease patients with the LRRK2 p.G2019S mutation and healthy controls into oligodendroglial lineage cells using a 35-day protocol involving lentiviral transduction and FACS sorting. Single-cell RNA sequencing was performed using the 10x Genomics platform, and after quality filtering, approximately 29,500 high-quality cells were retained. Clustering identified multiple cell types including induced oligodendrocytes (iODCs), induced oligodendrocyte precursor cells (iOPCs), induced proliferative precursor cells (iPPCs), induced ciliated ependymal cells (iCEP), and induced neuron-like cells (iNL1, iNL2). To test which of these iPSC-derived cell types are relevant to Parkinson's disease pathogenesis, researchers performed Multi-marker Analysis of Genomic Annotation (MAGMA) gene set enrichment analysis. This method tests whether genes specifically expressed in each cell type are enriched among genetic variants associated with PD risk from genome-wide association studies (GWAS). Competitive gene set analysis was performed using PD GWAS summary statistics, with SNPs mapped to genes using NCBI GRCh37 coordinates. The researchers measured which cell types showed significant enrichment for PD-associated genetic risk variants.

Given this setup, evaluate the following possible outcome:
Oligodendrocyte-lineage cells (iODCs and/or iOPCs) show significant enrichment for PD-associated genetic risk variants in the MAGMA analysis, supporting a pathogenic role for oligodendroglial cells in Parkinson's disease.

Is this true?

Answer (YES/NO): YES